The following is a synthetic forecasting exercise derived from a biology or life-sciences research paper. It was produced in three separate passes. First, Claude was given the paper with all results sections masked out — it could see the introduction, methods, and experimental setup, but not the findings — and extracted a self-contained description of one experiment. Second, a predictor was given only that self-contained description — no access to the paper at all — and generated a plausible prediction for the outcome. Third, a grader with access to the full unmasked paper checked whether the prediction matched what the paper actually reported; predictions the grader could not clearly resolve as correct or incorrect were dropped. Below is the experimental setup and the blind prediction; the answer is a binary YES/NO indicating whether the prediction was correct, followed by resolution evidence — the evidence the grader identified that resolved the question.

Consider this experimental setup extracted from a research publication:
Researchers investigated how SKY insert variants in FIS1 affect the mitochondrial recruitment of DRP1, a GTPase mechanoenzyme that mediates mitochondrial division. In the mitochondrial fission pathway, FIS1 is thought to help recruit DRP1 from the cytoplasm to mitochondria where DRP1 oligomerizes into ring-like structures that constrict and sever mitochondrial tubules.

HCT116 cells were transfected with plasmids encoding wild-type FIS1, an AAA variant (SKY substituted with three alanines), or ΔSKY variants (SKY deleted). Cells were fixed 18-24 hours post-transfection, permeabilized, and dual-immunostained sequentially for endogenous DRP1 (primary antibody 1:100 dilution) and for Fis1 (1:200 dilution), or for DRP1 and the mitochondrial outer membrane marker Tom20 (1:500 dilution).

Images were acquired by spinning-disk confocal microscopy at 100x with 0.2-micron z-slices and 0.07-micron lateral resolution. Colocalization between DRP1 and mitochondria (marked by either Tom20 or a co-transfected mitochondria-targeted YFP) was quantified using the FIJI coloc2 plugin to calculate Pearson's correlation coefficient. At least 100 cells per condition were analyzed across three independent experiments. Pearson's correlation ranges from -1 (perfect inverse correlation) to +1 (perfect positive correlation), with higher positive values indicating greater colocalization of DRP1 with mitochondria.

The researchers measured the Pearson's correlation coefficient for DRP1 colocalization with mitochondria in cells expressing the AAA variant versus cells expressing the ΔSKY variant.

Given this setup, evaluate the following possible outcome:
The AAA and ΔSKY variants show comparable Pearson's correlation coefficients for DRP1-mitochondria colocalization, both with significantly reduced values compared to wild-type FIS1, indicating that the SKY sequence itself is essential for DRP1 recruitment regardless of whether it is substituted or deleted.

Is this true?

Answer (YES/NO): NO